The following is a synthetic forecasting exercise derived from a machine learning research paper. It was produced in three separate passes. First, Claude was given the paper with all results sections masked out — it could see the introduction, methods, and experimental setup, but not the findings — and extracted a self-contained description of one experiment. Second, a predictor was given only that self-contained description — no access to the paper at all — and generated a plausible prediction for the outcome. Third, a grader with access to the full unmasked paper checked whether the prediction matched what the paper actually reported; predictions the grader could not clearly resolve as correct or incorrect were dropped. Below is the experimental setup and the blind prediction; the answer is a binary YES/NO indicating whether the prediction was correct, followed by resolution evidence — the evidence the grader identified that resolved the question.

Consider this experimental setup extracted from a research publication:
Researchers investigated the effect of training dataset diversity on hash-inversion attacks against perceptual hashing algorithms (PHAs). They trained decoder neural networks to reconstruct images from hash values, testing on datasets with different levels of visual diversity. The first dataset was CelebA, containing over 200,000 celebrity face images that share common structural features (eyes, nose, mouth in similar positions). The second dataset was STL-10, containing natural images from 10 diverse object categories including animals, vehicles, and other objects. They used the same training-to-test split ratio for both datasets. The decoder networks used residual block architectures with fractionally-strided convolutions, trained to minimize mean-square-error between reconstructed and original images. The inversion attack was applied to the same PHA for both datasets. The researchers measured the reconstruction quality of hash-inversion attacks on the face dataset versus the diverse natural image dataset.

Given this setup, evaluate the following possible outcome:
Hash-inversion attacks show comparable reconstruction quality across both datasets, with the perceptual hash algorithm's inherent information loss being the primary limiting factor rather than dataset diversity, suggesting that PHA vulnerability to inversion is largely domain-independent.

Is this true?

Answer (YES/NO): NO